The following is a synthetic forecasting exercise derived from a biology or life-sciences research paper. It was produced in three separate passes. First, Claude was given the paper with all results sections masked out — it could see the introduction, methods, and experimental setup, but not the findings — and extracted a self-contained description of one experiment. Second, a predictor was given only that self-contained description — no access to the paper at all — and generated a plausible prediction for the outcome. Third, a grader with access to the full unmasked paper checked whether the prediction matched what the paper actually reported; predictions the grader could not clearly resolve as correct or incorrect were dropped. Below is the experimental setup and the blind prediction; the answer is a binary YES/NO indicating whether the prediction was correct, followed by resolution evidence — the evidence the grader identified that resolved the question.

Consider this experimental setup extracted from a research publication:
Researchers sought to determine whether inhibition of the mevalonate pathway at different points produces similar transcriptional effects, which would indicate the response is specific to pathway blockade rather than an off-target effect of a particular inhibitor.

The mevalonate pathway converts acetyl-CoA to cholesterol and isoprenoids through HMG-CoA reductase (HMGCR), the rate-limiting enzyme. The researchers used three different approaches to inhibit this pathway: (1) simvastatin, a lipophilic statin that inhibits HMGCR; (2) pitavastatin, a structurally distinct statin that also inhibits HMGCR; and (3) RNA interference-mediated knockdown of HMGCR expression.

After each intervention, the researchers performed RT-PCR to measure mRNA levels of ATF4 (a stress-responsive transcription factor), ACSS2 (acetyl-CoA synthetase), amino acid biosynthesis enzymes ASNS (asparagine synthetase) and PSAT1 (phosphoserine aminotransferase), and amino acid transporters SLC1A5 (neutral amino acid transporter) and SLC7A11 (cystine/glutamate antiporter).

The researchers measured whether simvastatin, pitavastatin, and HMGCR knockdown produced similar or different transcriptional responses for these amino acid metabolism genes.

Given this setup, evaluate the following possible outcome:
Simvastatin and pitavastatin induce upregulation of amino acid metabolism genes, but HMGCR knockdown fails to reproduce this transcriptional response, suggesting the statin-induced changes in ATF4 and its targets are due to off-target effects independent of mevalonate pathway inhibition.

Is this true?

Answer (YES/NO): NO